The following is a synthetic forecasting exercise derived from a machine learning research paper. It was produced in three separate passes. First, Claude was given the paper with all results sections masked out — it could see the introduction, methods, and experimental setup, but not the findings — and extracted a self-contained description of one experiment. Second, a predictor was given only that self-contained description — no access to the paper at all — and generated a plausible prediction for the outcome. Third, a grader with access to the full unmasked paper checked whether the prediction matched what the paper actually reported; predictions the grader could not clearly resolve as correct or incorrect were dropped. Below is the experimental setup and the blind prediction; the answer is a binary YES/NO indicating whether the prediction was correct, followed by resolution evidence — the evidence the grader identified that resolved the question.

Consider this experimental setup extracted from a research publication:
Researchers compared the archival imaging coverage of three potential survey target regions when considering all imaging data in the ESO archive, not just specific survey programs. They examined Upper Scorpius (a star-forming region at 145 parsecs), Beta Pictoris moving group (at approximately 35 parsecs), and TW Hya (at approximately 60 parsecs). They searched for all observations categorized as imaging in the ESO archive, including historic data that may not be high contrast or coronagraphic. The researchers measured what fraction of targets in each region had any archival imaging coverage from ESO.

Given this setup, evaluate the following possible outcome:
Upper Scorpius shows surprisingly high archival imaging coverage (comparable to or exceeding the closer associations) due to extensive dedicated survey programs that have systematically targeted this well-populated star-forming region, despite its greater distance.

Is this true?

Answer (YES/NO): NO